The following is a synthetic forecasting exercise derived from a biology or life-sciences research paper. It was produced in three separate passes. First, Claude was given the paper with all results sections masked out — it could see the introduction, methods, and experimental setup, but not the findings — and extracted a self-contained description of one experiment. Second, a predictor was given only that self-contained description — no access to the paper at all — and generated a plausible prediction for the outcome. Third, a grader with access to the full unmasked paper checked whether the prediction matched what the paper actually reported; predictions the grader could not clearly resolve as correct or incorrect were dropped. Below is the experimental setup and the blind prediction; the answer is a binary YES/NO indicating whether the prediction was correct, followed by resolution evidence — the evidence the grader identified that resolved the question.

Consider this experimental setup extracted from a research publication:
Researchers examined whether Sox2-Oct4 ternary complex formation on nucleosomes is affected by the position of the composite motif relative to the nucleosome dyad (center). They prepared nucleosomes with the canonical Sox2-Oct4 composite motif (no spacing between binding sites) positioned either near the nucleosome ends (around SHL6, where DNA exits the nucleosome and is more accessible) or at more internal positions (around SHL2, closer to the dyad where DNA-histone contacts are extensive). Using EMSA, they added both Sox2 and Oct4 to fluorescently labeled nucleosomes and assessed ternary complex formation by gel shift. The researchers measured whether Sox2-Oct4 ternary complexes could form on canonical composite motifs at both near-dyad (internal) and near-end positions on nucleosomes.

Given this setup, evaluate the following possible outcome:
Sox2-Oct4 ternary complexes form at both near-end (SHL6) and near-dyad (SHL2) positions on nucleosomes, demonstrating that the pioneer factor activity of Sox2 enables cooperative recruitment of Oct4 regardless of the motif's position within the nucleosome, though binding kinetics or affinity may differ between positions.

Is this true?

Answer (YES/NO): NO